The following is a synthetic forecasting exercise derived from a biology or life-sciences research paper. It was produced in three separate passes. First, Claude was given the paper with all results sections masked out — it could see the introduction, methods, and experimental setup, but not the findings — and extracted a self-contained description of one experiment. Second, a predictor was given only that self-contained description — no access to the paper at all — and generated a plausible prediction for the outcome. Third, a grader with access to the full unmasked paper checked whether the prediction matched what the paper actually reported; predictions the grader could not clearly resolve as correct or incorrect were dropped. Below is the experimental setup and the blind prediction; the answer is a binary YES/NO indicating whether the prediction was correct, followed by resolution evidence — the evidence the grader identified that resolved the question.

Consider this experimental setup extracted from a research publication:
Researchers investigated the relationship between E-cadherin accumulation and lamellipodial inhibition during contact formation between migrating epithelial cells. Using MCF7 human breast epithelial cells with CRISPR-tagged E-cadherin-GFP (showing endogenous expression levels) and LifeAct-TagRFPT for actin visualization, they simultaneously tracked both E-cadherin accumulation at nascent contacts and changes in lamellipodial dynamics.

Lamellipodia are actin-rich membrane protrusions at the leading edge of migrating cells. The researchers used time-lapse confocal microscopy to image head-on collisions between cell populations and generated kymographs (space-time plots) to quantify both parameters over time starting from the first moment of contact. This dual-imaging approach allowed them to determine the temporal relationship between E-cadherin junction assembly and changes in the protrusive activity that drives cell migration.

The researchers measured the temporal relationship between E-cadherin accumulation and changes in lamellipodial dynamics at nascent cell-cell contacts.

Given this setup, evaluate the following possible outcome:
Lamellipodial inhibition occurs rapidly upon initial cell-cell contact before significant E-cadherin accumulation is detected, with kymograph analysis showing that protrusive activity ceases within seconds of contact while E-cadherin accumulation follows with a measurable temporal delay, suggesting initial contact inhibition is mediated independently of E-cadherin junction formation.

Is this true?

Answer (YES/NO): NO